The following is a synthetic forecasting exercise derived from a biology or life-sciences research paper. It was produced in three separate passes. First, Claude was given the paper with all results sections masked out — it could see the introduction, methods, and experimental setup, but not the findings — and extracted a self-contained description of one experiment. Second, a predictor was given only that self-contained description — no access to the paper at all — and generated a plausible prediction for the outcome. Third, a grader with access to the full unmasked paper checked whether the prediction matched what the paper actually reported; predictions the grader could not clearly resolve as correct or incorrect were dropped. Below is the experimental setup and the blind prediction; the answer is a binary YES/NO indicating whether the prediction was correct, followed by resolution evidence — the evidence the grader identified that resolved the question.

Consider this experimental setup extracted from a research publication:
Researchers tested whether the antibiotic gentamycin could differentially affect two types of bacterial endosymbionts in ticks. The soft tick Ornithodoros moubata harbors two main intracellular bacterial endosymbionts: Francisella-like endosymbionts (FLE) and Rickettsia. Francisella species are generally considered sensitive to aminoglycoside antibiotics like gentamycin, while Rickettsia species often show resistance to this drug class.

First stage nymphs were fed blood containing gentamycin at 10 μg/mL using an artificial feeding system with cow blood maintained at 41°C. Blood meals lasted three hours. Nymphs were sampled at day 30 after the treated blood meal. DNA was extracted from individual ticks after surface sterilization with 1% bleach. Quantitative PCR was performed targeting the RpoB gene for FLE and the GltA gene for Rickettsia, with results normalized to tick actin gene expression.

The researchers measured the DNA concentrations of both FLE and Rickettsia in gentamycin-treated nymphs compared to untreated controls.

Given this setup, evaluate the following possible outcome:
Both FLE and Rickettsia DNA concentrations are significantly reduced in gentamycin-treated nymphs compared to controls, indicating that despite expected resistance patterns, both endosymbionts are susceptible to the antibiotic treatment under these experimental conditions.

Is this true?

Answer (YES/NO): NO